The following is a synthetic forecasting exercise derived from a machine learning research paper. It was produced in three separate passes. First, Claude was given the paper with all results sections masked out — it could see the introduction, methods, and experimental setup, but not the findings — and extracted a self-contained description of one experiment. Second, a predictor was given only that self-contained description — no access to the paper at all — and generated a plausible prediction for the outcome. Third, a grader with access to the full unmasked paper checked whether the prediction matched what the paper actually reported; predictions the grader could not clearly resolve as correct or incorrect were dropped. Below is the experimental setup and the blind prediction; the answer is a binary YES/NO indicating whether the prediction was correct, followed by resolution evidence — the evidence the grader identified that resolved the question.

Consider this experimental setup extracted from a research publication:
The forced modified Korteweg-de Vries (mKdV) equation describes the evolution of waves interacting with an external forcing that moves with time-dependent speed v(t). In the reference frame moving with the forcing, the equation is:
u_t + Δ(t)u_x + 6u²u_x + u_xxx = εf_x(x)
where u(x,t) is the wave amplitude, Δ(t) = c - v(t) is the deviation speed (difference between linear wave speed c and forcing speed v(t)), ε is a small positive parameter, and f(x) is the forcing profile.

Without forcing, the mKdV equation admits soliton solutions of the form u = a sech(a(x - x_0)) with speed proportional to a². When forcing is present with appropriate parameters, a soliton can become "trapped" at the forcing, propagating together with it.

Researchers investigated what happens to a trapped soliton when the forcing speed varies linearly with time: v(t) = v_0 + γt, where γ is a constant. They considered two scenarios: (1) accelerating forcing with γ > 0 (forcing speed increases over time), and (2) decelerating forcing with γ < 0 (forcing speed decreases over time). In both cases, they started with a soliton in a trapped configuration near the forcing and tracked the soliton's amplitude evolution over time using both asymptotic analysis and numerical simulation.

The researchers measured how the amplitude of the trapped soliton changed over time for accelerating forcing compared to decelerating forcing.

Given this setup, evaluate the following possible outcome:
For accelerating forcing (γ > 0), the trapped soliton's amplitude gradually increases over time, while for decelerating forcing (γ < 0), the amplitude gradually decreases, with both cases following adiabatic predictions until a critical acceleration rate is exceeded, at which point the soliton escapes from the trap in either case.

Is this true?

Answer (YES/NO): NO